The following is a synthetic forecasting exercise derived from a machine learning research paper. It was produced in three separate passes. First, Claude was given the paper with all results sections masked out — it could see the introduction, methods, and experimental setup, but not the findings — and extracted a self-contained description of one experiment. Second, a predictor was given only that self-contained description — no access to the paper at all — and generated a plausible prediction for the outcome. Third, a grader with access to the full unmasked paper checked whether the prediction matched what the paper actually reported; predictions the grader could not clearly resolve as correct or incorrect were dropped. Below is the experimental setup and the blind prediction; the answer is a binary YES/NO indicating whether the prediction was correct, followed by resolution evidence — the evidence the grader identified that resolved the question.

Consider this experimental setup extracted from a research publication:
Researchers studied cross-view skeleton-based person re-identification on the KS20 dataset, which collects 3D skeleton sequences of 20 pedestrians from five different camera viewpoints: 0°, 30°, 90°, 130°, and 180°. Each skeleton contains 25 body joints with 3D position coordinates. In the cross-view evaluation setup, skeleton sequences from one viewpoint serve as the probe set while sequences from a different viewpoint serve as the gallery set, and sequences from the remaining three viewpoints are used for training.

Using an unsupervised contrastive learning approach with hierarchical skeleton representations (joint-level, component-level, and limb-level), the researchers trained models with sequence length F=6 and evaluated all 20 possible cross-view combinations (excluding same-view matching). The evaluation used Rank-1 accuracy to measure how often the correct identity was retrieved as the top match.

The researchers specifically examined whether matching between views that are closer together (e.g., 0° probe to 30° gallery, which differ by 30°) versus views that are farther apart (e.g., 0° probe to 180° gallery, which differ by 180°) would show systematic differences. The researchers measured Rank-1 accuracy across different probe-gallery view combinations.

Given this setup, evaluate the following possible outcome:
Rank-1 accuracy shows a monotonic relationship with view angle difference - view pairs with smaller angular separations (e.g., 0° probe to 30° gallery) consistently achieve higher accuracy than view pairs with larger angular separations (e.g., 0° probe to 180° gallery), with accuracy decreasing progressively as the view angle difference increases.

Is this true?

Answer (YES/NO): NO